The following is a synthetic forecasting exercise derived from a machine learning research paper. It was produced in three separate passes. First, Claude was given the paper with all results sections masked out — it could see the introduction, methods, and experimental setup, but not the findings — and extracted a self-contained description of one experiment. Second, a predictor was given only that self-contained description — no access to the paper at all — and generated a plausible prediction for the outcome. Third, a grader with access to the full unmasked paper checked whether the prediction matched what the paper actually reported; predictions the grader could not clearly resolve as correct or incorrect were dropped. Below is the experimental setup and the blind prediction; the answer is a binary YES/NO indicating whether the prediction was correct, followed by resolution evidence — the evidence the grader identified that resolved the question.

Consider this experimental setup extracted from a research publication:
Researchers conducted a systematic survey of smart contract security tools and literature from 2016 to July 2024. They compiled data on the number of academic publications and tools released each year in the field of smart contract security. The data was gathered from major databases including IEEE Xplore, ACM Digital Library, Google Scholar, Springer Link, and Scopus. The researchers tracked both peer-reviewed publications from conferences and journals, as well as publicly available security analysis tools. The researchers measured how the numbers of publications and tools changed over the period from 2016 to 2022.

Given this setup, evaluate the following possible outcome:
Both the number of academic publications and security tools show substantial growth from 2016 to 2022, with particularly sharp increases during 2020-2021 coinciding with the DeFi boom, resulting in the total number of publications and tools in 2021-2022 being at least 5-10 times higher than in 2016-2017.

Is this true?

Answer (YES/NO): NO